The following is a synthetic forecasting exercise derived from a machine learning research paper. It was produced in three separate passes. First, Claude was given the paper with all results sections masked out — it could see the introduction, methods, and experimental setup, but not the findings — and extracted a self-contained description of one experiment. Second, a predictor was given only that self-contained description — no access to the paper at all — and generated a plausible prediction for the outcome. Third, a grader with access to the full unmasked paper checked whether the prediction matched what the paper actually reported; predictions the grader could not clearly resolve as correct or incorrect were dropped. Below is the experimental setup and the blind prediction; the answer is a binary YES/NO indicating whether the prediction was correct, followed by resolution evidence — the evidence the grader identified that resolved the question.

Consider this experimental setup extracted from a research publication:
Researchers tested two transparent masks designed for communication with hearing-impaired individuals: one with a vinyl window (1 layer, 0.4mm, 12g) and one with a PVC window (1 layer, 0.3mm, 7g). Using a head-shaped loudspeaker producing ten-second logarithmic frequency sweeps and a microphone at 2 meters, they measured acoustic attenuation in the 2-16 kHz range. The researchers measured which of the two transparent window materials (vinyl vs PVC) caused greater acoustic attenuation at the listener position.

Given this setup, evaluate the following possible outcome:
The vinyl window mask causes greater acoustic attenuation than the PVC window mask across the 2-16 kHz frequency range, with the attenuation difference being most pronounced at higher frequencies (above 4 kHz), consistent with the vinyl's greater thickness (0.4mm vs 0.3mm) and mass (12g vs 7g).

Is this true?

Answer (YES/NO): NO